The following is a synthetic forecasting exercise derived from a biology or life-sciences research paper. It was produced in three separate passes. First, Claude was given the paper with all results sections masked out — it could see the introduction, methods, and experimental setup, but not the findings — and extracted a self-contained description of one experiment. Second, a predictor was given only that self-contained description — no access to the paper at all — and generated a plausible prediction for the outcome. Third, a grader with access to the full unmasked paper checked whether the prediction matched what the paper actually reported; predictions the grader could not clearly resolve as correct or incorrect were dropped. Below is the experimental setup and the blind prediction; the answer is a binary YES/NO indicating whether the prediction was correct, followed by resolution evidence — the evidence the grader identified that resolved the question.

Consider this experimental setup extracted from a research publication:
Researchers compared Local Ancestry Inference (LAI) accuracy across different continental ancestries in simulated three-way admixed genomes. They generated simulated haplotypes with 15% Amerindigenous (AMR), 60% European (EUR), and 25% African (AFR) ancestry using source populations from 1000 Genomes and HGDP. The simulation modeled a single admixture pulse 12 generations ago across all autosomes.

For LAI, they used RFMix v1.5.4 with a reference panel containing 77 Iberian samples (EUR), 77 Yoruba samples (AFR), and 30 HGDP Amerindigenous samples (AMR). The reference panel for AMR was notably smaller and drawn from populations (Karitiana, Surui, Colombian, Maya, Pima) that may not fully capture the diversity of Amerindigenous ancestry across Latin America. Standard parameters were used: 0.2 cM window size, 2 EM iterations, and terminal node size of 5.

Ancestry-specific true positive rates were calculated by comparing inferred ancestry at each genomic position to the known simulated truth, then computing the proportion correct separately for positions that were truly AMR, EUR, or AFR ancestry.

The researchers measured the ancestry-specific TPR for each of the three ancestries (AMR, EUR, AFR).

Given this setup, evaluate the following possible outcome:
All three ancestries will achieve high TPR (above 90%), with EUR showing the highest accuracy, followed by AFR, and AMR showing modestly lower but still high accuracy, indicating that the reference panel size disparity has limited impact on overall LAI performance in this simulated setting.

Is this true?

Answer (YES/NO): NO